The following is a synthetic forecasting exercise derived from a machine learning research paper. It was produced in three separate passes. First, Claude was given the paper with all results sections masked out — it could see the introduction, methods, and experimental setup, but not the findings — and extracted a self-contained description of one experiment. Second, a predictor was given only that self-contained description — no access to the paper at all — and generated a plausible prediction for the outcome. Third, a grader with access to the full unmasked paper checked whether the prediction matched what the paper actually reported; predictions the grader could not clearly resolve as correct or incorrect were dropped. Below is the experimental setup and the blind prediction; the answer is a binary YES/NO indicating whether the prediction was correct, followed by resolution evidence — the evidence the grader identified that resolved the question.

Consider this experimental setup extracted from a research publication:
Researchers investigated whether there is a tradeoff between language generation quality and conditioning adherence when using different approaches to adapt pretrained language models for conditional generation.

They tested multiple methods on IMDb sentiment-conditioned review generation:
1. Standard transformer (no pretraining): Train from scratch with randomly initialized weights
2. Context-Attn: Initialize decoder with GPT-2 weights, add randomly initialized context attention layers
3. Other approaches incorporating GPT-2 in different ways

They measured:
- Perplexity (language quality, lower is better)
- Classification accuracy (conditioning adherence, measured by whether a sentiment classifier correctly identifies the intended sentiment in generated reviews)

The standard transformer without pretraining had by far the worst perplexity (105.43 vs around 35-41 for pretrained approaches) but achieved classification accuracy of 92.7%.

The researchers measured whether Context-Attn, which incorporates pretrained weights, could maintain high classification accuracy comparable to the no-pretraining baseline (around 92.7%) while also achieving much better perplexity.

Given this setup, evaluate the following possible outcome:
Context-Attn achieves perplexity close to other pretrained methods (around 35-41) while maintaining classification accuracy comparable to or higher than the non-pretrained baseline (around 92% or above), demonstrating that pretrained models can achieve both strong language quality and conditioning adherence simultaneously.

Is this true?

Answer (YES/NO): NO